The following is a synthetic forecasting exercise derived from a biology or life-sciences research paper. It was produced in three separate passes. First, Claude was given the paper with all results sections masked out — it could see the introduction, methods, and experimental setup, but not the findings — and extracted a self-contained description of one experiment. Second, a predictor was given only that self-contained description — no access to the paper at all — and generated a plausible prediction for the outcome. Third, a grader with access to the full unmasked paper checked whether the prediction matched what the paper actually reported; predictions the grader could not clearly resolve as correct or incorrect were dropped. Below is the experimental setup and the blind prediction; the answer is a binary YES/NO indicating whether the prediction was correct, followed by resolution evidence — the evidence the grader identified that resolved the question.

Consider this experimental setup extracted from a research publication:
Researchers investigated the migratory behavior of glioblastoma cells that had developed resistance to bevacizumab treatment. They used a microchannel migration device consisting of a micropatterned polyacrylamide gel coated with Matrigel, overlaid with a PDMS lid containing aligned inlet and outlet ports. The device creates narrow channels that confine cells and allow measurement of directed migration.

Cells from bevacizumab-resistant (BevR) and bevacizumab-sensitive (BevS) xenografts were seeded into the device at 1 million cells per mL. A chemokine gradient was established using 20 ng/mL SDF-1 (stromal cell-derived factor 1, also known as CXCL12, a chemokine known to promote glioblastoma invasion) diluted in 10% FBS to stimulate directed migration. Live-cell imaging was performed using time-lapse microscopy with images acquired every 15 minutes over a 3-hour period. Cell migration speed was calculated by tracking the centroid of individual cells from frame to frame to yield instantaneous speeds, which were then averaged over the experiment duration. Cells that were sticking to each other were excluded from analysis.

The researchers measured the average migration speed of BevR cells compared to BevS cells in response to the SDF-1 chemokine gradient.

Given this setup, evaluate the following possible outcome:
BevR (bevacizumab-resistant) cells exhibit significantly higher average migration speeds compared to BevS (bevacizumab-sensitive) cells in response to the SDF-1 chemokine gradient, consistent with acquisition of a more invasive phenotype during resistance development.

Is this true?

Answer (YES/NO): YES